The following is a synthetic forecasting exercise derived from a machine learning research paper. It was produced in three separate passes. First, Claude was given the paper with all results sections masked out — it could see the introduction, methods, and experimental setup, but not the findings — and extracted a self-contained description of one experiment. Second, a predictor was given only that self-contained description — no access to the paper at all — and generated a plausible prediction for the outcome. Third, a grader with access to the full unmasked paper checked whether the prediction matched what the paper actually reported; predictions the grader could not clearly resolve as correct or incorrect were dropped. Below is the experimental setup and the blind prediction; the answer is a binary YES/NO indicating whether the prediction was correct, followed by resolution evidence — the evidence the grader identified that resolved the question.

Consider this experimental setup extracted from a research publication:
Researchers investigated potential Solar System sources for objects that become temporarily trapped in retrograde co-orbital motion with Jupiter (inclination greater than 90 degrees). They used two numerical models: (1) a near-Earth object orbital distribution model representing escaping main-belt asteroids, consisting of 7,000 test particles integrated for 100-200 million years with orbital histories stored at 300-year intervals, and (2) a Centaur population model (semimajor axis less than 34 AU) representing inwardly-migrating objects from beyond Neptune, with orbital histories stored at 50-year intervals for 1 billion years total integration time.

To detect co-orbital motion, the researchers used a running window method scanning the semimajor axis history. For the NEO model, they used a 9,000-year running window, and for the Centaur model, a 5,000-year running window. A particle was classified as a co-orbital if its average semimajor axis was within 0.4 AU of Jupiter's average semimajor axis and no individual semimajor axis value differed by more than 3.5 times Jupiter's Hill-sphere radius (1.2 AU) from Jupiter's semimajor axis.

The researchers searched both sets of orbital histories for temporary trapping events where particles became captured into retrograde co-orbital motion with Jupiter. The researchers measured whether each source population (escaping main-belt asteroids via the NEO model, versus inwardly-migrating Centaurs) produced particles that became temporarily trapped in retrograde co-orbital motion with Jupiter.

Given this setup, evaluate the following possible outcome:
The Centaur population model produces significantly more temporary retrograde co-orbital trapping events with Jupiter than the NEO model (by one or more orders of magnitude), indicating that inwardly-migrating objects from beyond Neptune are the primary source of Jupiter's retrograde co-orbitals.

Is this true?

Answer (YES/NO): NO